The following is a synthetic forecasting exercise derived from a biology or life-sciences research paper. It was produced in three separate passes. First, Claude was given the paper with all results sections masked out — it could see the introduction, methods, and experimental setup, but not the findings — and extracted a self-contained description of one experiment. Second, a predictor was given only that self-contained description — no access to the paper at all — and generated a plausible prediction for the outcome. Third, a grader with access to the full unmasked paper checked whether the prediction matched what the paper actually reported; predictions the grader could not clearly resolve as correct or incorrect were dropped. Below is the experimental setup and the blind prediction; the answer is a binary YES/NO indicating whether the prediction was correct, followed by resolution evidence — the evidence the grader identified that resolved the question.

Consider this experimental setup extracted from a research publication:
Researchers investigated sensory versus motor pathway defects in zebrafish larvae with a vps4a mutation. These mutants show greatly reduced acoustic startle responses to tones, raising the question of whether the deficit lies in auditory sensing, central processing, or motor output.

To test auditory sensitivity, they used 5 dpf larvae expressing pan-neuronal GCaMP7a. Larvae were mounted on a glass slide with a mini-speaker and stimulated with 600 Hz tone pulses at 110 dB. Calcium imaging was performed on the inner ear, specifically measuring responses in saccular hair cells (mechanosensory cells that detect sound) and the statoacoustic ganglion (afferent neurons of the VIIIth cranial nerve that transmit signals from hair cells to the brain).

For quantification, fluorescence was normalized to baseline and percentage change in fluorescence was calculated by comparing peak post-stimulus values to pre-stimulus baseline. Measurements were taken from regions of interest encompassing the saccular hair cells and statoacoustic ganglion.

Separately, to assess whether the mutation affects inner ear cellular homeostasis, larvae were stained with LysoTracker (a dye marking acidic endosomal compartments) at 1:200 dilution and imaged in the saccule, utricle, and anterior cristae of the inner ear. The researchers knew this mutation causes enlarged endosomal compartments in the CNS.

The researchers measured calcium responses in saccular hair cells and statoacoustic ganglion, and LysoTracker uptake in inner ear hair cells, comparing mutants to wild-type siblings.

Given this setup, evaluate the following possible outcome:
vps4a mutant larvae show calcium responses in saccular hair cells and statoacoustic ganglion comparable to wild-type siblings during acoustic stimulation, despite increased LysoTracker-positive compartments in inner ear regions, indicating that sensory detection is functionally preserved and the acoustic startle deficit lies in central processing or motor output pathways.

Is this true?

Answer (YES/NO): NO